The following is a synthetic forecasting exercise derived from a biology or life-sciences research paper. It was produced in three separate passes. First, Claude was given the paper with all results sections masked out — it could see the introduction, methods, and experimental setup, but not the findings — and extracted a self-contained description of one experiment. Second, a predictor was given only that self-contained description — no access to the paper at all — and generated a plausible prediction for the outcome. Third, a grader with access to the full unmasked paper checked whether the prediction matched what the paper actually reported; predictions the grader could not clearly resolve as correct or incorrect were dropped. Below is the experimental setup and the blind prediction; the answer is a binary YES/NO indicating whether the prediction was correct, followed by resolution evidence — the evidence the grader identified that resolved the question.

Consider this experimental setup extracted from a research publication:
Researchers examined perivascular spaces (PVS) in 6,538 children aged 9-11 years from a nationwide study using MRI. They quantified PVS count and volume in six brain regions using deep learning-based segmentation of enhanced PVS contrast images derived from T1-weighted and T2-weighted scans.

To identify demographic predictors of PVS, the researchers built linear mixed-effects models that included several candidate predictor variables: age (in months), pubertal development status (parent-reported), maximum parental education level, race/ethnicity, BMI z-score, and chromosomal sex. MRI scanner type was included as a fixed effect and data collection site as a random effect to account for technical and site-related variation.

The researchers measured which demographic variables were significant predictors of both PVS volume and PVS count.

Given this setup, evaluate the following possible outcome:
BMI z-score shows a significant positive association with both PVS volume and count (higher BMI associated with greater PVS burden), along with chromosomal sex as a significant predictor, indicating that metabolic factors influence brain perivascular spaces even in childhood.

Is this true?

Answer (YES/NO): YES